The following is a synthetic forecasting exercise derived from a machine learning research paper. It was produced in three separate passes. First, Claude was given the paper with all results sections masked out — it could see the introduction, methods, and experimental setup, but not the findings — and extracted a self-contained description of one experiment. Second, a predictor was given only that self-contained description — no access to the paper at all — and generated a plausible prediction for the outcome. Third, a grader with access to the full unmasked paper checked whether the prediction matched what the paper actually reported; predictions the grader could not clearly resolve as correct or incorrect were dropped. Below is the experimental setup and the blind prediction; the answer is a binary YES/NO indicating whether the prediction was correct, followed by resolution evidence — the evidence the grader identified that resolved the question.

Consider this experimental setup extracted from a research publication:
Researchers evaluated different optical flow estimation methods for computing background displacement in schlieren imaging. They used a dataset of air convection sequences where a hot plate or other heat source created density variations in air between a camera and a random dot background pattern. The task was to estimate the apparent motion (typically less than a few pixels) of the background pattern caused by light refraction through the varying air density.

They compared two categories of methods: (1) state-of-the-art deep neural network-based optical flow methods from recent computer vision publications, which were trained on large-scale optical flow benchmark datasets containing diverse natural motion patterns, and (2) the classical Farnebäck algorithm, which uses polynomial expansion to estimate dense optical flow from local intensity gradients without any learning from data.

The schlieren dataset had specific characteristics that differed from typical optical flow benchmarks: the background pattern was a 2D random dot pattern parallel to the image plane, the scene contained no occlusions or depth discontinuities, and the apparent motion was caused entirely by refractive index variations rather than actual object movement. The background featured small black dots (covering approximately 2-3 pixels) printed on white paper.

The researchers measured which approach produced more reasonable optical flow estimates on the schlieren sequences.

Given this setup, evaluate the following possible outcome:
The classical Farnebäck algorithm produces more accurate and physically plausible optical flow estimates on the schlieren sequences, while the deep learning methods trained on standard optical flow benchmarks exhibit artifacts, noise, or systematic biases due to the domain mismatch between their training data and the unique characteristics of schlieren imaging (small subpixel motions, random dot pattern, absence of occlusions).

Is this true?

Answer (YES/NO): YES